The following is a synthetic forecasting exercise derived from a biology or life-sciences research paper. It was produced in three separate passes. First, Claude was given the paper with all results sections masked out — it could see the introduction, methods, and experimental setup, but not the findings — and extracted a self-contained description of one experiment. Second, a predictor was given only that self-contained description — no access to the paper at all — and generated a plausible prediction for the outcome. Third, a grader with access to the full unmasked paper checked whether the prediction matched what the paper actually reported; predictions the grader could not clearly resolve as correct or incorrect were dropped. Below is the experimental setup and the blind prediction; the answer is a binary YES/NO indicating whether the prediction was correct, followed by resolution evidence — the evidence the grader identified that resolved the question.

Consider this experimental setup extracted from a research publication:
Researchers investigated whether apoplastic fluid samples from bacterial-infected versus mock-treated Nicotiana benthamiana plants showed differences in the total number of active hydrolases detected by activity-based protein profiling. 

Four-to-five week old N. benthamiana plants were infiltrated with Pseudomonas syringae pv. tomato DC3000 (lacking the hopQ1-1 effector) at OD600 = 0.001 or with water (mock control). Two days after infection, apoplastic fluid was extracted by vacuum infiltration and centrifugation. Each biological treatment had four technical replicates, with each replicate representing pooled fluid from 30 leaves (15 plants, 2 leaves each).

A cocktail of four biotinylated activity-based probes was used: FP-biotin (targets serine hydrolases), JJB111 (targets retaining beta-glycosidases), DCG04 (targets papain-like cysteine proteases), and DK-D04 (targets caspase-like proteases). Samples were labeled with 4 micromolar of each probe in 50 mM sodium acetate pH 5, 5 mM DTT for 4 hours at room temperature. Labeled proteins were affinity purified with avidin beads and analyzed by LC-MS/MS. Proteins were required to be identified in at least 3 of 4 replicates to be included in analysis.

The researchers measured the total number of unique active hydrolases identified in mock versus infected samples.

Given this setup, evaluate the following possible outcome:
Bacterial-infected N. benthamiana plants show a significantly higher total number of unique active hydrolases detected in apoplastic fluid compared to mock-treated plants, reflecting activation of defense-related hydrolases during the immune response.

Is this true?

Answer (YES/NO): NO